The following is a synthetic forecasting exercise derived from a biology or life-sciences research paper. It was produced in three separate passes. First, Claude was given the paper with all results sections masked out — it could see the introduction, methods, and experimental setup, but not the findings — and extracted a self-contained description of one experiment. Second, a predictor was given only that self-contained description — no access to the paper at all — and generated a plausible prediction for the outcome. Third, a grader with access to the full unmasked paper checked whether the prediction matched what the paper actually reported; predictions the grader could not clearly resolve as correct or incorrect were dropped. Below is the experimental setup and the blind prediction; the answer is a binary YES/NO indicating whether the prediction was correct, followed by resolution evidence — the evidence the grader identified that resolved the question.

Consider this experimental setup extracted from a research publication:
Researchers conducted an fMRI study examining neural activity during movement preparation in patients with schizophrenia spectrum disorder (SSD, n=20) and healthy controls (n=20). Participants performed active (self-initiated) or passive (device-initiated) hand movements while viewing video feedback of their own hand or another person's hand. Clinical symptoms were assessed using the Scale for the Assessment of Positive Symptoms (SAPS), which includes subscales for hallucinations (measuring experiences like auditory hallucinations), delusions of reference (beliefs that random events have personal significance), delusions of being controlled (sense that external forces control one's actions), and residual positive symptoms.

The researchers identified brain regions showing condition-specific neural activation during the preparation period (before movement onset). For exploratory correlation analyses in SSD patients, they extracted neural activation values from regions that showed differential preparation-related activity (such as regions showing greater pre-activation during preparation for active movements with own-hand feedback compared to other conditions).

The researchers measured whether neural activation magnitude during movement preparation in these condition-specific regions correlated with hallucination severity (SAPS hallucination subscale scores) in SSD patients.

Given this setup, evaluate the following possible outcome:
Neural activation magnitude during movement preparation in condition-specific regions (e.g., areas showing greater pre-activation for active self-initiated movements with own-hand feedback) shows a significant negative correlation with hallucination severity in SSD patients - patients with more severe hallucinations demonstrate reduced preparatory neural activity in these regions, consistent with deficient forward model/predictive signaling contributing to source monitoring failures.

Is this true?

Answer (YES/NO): NO